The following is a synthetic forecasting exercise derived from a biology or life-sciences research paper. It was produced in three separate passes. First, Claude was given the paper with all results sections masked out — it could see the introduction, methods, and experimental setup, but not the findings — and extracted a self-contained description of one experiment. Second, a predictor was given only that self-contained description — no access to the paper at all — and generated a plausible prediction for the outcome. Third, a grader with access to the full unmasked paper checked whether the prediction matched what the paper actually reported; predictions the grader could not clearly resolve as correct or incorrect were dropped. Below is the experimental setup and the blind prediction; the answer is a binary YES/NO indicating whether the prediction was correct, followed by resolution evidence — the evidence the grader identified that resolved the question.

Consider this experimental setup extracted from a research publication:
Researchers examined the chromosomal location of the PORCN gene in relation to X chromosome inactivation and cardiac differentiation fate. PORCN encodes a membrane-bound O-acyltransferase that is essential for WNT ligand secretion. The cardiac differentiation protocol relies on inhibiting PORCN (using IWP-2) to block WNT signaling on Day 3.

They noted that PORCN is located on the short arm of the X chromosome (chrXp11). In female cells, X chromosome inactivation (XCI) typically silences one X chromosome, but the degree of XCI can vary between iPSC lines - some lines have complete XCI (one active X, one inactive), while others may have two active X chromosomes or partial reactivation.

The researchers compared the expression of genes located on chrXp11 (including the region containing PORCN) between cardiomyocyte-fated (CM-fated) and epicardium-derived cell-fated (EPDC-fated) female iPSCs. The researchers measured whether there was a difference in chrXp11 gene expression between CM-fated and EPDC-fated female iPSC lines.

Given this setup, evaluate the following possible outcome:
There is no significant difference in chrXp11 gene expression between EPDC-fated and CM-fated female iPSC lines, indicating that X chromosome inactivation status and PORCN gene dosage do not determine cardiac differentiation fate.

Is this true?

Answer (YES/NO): NO